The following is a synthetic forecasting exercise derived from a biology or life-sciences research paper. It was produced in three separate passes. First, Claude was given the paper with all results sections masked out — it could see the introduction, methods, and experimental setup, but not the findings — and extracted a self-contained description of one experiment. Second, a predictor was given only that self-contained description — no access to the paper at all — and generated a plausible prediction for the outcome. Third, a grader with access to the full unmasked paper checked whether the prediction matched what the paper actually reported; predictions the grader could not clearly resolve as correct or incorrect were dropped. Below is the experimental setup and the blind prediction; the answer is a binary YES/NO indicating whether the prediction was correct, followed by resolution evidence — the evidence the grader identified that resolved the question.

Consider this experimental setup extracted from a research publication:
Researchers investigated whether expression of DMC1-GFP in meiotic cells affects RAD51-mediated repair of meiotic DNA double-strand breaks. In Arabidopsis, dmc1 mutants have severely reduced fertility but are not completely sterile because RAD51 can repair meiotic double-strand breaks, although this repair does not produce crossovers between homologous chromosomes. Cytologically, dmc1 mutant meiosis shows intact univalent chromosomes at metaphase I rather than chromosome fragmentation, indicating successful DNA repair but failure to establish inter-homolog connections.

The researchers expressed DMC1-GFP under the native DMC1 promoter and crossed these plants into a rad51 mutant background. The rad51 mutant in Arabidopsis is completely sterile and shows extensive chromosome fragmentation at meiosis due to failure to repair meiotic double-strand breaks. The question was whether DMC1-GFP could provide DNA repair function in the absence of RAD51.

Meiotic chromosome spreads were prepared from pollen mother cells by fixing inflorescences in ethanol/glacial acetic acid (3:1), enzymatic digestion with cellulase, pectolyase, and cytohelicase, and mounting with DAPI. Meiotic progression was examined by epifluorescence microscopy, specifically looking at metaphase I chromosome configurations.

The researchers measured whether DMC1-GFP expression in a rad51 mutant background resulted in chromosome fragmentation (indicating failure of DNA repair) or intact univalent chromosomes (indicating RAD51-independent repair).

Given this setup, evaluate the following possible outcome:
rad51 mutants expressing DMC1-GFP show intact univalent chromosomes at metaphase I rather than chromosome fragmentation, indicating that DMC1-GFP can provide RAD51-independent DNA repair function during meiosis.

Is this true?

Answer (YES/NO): NO